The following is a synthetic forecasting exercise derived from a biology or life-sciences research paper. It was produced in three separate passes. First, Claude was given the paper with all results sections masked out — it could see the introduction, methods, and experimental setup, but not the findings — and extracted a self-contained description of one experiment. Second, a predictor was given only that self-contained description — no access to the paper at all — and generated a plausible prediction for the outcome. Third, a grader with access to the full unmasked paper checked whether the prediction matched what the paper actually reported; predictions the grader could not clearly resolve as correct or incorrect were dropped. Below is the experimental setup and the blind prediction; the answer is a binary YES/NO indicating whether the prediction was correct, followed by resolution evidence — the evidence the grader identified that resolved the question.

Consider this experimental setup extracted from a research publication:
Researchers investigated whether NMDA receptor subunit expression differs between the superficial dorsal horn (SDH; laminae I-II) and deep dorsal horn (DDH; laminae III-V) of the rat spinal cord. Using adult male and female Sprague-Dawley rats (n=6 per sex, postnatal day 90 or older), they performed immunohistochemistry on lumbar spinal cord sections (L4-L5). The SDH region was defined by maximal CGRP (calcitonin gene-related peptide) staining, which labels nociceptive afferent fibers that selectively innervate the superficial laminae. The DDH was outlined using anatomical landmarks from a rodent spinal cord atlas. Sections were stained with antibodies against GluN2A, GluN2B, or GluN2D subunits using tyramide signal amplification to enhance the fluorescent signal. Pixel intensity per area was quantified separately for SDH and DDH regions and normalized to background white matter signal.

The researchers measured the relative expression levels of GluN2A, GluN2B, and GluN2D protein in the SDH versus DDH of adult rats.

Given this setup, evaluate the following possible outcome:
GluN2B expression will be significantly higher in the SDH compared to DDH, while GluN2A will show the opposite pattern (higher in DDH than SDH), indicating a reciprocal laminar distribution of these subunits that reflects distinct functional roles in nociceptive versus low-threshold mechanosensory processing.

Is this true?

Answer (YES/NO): NO